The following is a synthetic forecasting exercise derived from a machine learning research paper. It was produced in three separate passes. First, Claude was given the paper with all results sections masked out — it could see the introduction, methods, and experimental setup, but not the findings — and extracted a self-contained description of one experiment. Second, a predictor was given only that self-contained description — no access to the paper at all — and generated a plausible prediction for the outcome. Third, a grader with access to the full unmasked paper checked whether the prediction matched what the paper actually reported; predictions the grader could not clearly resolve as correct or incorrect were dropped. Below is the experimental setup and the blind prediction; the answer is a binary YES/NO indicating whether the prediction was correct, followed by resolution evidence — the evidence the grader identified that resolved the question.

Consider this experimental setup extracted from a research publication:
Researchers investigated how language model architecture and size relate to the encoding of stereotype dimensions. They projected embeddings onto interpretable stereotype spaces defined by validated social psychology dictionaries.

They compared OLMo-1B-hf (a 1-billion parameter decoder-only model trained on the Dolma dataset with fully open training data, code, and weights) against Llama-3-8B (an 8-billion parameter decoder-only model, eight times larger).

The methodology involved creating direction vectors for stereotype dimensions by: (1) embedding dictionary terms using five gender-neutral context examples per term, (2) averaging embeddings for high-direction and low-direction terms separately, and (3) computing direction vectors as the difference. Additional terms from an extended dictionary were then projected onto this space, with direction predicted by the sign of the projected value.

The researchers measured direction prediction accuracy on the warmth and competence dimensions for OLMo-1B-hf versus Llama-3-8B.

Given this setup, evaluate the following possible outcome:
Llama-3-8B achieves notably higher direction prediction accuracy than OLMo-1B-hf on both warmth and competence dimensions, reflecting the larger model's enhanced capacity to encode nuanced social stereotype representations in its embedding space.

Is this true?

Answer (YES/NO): NO